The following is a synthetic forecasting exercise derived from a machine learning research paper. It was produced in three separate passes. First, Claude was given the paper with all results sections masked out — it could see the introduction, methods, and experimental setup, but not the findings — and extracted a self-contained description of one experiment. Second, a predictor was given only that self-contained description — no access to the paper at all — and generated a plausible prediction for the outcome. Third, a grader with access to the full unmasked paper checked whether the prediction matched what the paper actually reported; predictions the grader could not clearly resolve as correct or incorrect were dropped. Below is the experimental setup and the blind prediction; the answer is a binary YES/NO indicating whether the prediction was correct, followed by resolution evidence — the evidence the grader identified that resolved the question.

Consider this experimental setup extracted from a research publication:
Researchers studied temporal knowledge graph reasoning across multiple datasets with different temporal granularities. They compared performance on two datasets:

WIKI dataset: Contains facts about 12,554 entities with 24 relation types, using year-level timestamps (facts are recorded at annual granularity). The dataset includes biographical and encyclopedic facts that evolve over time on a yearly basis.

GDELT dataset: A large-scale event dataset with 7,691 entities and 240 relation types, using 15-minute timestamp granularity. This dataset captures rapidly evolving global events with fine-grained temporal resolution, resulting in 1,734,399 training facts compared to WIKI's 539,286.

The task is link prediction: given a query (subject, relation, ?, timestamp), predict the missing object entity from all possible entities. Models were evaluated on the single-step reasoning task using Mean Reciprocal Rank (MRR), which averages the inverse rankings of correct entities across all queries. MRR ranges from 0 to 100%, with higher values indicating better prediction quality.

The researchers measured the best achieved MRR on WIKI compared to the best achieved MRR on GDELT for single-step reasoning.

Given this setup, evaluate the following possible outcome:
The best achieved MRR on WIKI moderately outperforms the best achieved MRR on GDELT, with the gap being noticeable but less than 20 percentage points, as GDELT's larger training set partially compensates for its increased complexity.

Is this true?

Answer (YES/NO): NO